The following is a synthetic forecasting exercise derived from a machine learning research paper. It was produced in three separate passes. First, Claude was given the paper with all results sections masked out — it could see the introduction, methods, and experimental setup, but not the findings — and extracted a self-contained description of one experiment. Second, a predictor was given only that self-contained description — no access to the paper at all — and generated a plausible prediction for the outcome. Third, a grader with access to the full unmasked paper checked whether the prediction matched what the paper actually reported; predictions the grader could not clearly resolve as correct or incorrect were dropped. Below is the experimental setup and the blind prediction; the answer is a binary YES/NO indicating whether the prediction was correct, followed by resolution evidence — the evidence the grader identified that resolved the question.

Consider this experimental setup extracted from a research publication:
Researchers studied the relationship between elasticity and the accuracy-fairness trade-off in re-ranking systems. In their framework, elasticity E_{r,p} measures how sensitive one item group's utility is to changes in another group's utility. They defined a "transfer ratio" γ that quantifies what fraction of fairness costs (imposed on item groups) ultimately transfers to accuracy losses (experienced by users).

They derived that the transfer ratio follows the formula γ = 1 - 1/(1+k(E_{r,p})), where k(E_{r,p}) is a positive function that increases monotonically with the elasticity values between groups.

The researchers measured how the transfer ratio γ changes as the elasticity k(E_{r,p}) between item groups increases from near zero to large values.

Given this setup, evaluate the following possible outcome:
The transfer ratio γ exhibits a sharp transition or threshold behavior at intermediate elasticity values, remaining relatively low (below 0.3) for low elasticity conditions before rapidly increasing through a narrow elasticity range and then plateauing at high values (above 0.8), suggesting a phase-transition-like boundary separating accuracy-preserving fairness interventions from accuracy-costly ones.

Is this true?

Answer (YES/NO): NO